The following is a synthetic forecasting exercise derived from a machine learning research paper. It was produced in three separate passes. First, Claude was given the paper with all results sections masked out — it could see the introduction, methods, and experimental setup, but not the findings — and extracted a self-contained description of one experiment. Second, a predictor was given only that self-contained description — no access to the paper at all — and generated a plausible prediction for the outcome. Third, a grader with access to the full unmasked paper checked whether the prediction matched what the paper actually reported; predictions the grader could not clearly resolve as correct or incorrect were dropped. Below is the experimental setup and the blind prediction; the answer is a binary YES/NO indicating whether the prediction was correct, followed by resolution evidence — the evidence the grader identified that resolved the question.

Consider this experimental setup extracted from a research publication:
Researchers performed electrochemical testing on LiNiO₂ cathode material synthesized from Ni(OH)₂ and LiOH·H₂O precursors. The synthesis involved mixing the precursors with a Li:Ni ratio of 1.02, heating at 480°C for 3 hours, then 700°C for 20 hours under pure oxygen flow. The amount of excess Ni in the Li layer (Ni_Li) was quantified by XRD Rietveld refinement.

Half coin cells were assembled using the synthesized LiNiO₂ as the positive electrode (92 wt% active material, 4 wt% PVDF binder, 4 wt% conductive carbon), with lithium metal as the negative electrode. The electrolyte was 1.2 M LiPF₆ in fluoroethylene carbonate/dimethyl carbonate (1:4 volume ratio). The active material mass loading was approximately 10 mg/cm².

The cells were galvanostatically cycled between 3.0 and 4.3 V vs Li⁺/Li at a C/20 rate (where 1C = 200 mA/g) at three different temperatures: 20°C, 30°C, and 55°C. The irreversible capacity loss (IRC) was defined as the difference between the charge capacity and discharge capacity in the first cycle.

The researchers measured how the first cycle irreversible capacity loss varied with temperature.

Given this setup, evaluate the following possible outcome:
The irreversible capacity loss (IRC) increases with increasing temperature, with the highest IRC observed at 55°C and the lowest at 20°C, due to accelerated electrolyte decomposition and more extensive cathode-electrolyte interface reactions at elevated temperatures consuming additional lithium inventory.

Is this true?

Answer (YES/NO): NO